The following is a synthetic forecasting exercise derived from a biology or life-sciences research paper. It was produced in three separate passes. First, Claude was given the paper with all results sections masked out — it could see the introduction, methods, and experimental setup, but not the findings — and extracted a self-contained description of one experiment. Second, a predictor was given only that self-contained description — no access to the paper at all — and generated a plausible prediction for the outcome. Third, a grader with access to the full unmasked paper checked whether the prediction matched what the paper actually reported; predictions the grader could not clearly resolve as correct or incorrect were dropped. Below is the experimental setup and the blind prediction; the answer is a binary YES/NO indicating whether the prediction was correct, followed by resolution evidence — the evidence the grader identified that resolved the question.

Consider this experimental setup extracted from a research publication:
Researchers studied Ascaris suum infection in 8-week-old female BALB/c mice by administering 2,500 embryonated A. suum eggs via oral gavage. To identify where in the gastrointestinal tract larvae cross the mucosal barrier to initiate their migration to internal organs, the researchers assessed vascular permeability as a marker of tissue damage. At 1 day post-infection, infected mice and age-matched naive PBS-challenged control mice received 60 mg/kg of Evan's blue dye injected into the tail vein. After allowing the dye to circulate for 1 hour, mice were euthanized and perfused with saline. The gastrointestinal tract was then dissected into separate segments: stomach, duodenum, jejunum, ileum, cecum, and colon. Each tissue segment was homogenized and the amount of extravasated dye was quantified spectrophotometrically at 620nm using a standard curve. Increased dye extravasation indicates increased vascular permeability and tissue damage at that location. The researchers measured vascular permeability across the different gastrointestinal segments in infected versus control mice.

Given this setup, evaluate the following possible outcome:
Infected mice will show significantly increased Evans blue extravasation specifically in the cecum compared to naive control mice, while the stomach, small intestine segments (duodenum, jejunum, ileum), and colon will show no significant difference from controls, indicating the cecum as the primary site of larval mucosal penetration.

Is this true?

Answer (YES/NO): NO